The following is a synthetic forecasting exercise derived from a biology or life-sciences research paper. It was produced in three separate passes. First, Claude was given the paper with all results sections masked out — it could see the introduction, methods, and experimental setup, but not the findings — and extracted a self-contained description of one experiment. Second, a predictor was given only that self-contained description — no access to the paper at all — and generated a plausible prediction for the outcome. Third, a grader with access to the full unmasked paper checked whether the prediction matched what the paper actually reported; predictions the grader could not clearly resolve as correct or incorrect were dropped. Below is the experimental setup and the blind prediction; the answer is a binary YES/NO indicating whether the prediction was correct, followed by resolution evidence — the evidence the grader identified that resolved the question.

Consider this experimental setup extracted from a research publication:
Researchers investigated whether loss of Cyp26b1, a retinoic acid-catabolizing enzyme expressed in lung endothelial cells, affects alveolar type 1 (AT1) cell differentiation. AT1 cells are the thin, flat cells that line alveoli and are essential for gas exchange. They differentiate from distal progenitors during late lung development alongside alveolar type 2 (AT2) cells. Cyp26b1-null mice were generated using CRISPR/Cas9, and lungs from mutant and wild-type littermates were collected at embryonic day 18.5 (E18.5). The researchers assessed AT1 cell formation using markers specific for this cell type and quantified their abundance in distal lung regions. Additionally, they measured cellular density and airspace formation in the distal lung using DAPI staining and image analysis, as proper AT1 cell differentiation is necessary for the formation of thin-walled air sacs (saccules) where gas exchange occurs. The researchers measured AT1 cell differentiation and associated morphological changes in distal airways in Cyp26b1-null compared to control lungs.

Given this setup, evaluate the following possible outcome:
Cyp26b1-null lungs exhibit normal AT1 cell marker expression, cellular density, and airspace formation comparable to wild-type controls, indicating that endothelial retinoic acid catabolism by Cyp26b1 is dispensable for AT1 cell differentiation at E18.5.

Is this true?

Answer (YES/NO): NO